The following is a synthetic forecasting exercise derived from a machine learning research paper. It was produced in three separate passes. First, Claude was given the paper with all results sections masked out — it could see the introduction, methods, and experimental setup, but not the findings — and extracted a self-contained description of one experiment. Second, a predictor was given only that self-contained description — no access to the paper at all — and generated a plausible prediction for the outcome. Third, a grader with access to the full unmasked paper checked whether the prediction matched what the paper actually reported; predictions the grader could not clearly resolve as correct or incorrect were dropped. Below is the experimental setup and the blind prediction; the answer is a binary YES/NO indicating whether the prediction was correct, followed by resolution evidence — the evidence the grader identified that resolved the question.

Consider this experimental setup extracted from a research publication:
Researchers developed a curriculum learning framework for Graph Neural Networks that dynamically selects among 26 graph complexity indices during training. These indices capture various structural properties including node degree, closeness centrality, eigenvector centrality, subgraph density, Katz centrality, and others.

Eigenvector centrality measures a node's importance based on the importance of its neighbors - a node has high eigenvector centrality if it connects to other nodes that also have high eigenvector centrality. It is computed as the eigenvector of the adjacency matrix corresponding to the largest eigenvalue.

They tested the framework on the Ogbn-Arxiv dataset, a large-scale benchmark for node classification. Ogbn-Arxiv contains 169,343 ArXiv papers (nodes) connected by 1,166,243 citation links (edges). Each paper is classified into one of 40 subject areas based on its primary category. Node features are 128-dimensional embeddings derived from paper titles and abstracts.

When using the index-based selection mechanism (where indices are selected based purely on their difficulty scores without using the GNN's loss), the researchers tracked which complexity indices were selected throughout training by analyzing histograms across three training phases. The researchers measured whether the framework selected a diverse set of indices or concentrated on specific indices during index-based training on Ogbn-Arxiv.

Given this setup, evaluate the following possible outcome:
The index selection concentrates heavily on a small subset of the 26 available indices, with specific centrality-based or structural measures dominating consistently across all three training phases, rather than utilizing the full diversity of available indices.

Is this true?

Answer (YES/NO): YES